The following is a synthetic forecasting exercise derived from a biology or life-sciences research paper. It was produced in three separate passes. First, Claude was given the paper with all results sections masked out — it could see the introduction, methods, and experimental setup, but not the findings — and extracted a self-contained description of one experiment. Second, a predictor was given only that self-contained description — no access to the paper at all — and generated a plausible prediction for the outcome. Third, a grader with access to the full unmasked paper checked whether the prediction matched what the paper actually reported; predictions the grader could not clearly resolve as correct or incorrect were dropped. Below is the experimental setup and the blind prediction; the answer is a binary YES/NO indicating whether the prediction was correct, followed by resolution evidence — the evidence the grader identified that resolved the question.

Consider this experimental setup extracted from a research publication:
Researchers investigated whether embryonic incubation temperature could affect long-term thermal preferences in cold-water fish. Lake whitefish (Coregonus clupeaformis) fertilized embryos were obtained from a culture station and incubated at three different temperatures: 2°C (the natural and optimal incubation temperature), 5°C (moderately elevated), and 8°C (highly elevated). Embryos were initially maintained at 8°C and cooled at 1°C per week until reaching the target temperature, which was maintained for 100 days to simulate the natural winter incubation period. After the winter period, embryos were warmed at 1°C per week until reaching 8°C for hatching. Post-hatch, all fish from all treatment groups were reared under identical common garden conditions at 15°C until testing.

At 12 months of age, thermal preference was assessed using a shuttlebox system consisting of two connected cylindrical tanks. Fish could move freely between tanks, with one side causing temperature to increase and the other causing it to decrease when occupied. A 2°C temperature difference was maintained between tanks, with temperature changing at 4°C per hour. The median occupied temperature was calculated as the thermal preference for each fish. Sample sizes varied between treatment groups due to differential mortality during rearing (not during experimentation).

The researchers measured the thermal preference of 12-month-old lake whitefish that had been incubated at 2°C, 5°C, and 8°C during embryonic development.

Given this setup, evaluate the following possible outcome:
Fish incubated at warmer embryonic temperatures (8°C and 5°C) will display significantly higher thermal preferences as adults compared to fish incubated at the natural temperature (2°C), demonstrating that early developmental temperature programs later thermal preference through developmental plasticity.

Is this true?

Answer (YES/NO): NO